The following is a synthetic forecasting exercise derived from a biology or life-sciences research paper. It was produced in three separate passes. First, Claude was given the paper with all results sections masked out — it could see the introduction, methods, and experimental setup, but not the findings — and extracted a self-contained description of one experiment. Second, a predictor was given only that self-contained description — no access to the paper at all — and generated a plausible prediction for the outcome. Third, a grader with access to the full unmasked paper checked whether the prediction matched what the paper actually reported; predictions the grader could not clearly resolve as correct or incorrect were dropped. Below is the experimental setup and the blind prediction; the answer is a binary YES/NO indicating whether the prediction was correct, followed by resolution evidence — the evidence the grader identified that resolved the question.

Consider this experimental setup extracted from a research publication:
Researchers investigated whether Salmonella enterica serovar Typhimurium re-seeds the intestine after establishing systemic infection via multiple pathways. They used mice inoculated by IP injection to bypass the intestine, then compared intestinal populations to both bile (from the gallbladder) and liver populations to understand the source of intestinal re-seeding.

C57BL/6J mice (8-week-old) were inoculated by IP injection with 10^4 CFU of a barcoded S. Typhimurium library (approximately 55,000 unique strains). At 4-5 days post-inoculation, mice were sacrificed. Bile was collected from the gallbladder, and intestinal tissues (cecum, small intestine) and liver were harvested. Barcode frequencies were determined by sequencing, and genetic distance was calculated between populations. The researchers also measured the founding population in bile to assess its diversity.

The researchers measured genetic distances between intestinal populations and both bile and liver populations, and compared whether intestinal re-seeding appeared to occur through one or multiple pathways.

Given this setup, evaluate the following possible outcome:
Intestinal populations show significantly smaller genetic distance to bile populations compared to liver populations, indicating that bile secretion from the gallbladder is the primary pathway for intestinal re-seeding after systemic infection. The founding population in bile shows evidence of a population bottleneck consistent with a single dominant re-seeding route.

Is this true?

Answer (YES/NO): NO